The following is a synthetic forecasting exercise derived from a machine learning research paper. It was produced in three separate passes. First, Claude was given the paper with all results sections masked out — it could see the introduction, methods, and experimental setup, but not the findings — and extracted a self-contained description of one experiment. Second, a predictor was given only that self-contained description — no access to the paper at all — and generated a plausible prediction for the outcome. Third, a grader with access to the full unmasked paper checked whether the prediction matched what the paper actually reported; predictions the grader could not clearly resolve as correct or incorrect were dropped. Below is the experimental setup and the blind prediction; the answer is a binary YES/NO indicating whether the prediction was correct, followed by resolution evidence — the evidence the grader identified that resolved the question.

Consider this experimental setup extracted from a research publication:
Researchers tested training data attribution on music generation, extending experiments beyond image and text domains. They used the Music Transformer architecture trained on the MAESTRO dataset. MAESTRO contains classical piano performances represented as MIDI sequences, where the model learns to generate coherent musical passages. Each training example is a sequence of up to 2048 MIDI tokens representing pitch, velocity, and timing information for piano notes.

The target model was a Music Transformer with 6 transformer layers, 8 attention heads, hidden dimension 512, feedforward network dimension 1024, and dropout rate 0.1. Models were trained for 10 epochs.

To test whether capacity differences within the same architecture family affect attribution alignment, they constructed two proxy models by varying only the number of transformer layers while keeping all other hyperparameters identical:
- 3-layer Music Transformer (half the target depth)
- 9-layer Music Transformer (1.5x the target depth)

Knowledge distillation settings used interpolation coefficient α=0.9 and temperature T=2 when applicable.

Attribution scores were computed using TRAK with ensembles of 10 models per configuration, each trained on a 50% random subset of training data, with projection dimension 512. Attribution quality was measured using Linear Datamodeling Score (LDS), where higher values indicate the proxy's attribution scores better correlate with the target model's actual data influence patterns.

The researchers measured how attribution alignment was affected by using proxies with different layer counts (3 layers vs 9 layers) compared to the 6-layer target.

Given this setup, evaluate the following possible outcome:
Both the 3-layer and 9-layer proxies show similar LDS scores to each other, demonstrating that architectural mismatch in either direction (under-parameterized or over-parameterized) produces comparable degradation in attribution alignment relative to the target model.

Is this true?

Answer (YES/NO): NO